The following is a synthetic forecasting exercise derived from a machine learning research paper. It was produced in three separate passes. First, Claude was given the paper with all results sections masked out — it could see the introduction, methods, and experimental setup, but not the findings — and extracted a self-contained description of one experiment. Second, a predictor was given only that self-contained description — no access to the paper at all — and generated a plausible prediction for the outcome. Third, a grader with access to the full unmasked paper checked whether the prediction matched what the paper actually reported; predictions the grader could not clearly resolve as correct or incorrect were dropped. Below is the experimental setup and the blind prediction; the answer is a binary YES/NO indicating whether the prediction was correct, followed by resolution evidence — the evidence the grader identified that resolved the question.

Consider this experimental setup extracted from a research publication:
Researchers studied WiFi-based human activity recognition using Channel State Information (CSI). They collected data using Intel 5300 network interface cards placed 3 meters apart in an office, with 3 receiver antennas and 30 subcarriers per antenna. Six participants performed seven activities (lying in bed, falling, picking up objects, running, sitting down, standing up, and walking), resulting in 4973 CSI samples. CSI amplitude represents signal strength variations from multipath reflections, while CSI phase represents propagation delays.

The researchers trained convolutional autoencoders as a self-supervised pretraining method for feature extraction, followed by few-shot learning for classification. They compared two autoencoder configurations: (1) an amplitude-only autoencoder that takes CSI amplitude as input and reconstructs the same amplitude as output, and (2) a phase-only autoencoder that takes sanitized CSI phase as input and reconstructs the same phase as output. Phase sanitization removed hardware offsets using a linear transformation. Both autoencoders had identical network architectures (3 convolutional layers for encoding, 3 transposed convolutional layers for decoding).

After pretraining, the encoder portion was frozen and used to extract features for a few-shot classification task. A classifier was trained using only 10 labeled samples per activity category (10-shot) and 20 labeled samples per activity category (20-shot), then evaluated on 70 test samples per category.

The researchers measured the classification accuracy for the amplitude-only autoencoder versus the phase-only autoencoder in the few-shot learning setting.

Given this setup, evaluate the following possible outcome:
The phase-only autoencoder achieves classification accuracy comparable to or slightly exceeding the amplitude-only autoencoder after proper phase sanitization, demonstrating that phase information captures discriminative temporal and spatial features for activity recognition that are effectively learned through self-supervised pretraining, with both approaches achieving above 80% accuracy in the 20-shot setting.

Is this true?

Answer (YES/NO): NO